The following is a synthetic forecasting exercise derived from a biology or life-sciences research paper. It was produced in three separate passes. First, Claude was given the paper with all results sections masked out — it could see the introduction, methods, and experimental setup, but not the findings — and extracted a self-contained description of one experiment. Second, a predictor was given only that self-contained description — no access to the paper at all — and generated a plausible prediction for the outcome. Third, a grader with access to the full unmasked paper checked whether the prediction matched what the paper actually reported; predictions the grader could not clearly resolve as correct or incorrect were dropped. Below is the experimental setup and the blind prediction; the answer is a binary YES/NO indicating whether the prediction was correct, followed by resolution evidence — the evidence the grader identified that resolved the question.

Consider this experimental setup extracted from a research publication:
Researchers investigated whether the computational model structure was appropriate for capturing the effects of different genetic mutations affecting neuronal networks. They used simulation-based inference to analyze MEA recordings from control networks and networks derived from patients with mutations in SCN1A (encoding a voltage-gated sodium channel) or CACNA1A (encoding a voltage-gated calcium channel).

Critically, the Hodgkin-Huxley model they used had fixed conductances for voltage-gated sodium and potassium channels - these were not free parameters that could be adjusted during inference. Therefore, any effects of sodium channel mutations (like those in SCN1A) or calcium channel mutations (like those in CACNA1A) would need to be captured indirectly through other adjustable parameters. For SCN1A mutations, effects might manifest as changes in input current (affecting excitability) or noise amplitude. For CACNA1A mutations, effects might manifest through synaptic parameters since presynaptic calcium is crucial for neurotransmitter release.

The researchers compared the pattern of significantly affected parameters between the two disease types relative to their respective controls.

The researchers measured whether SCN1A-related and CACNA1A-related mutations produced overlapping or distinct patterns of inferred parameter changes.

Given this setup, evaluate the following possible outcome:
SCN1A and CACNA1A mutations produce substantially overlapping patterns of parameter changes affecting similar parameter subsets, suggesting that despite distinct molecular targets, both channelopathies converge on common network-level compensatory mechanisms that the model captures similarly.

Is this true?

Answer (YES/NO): NO